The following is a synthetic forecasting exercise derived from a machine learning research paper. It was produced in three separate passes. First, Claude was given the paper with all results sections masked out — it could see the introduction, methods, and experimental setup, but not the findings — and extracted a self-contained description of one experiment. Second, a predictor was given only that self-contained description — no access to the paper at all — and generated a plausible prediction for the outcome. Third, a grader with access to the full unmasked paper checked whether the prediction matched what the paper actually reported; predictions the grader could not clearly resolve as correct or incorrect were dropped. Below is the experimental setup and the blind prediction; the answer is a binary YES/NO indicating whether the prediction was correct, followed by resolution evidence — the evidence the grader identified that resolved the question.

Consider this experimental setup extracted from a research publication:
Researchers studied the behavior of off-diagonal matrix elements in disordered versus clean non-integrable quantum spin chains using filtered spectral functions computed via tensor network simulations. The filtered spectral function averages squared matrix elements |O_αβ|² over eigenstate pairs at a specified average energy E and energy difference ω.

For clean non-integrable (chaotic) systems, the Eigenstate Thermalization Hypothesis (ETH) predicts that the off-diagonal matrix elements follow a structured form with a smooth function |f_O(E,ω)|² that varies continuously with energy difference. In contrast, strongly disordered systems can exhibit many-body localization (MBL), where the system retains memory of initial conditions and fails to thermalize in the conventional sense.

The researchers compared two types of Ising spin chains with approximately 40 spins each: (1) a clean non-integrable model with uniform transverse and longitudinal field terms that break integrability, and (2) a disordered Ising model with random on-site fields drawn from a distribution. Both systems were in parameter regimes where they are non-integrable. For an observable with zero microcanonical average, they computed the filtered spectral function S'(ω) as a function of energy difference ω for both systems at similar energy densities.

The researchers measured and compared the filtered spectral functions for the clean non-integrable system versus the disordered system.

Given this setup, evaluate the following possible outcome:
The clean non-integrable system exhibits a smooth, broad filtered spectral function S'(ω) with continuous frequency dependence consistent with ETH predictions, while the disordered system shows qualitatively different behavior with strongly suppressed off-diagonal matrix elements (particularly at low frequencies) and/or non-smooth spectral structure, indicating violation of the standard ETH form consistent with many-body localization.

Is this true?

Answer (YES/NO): YES